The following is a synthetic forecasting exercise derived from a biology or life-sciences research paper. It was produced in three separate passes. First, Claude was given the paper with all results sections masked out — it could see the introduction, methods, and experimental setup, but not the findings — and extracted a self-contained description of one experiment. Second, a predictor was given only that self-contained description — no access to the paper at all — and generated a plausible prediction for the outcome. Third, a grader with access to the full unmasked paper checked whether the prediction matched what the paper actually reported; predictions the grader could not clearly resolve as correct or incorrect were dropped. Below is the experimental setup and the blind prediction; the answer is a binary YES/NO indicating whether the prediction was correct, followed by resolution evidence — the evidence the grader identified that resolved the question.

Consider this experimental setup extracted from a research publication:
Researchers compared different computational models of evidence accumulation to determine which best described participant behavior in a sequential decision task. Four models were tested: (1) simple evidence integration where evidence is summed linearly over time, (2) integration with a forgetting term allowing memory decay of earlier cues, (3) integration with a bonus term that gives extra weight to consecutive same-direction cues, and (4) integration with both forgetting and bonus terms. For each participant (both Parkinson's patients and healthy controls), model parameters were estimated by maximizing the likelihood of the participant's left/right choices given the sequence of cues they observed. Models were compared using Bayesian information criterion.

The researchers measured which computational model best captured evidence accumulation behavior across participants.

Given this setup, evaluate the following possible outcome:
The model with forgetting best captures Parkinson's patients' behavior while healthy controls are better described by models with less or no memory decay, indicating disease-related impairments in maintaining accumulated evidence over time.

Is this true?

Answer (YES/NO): YES